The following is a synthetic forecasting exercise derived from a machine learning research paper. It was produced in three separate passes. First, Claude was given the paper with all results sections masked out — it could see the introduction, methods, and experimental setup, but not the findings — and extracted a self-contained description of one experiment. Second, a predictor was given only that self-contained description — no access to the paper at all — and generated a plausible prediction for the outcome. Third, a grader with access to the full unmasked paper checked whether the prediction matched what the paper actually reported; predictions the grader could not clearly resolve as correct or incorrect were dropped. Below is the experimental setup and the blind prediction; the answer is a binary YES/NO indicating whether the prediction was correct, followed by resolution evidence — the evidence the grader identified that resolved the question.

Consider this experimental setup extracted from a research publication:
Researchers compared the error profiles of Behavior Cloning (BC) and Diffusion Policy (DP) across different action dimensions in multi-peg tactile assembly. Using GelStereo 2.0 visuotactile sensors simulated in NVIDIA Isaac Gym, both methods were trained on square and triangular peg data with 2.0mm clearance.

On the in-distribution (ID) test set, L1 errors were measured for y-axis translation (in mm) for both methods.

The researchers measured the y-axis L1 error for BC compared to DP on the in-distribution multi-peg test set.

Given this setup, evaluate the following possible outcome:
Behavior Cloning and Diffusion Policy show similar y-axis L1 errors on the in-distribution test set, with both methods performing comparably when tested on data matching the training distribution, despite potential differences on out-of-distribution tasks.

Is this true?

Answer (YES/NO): NO